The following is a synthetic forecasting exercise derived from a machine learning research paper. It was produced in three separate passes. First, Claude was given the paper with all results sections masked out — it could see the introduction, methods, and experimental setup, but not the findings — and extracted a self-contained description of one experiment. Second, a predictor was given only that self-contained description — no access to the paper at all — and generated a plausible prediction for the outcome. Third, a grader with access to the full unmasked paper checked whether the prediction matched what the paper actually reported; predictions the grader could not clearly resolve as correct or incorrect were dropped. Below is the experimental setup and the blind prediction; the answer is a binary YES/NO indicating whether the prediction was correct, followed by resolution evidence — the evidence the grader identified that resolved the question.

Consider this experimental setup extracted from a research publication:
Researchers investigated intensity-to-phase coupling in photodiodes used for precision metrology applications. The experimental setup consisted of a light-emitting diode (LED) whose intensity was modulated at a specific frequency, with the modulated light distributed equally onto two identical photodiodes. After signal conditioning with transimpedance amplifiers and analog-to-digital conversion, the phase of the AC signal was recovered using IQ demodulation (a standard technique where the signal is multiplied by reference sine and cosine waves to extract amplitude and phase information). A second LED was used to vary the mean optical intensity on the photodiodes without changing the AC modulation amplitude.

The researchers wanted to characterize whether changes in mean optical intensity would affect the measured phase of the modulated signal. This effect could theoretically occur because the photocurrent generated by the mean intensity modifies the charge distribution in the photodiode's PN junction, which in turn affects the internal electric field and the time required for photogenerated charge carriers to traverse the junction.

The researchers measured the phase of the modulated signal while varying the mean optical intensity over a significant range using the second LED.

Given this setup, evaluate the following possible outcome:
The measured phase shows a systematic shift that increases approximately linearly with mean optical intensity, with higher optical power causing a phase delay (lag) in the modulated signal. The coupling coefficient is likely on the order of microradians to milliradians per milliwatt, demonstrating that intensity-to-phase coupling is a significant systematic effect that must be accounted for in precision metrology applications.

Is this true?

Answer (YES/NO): NO